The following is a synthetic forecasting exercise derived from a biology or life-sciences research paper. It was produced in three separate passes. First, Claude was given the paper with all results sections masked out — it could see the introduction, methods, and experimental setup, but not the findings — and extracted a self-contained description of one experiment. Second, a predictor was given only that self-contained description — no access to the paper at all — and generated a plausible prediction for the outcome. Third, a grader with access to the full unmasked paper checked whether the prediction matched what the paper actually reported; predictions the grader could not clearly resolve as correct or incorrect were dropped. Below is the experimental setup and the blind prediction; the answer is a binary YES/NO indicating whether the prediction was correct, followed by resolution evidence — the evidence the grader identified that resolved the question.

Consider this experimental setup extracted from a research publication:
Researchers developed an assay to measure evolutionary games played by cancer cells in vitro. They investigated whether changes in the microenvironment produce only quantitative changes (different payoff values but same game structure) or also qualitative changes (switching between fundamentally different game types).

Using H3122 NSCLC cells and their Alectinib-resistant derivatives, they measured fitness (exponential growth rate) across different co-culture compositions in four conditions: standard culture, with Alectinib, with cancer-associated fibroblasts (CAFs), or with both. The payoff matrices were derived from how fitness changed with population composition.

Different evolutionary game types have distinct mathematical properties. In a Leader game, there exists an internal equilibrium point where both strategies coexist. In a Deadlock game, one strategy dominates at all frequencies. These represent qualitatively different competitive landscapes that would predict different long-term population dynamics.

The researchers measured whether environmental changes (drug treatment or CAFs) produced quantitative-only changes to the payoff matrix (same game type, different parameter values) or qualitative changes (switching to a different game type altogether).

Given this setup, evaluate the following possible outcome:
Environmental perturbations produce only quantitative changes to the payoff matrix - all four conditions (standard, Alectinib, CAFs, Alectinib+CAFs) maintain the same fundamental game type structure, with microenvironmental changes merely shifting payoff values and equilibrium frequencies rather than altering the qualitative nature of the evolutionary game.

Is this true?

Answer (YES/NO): NO